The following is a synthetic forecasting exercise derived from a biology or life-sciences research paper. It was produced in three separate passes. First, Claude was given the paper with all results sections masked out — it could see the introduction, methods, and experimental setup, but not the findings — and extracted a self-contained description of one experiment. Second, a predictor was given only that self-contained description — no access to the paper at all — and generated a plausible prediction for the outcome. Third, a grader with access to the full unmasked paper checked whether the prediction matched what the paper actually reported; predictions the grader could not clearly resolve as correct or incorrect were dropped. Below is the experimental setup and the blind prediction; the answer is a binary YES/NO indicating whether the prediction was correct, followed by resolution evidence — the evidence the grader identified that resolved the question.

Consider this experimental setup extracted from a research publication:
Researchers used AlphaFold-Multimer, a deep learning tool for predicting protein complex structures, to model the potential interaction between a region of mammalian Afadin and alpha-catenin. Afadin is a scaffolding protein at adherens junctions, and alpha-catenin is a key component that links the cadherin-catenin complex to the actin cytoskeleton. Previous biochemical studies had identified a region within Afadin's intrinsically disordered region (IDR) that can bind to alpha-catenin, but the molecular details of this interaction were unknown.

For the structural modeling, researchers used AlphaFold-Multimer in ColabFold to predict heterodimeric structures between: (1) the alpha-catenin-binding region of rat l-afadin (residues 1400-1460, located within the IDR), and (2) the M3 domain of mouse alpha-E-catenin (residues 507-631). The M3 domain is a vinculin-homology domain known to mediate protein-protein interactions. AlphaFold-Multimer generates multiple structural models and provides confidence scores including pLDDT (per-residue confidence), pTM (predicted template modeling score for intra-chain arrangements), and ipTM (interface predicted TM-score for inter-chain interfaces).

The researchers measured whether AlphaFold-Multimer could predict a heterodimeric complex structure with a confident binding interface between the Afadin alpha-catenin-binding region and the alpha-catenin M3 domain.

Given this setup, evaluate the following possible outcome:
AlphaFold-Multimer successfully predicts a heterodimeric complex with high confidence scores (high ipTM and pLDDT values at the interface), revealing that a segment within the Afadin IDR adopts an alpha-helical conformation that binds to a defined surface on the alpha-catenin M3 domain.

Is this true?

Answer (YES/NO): YES